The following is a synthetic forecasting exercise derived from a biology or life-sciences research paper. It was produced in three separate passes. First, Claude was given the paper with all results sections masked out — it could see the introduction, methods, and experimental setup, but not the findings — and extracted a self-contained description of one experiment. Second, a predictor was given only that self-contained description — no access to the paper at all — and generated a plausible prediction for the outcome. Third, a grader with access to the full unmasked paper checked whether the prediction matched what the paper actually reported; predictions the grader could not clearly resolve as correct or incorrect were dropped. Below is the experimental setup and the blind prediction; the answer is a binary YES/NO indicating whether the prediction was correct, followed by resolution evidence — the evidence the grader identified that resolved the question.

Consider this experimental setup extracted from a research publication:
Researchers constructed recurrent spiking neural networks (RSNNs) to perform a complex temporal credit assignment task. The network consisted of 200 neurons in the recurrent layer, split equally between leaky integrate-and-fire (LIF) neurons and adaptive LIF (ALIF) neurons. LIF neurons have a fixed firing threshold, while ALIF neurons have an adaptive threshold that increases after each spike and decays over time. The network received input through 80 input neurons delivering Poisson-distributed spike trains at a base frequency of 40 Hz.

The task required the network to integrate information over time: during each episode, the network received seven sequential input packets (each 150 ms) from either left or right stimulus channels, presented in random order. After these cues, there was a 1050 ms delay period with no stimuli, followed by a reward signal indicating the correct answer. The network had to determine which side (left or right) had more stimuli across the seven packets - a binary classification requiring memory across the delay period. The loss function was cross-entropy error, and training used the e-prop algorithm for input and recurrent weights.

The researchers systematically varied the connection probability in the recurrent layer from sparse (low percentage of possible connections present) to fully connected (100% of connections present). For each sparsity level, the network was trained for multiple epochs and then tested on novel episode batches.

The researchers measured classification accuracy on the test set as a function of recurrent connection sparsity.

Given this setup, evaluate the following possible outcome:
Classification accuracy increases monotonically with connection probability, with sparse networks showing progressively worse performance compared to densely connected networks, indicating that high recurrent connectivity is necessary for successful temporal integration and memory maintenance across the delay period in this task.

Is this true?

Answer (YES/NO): NO